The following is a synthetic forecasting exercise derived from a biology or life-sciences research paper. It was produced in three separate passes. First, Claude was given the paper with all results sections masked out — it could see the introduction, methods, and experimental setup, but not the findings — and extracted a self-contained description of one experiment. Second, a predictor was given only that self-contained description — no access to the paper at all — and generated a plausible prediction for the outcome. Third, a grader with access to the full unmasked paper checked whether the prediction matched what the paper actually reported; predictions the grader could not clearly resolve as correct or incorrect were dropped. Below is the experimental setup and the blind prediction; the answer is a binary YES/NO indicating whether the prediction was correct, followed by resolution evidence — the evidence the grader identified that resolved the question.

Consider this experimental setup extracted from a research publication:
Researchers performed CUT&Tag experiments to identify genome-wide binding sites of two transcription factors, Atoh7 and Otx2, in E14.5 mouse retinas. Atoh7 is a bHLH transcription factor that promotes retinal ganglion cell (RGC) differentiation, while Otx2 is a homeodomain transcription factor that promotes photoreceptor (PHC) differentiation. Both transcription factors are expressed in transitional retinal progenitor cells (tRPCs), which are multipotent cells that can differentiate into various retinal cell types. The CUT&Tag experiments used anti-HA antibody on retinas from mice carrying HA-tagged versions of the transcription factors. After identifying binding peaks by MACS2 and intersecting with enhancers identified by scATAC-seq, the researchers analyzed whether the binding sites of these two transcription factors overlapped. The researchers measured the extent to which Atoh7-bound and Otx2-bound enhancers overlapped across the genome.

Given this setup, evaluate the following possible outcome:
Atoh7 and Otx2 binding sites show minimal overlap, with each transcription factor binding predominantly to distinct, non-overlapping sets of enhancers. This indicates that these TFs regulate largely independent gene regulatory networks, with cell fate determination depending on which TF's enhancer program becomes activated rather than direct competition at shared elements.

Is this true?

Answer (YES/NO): NO